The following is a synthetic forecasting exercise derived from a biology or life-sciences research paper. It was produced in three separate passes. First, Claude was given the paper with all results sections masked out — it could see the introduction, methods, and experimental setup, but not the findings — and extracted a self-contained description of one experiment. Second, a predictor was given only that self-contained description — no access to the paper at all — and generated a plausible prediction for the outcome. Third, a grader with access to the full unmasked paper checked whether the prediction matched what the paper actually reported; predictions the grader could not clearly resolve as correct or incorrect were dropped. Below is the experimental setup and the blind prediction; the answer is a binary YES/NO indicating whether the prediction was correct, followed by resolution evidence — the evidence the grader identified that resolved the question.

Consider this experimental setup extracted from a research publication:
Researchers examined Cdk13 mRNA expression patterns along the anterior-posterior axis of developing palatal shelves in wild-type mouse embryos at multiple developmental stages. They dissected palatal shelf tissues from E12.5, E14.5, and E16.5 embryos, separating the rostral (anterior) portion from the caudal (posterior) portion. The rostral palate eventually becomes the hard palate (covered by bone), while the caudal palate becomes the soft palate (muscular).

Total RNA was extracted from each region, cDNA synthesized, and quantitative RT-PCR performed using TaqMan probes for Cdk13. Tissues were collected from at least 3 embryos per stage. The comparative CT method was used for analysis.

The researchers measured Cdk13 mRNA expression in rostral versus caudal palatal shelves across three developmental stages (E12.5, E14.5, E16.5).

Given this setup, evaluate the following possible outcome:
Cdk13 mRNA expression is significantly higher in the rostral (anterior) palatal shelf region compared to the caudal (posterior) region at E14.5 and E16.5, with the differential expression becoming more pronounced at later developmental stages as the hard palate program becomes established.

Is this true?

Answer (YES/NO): NO